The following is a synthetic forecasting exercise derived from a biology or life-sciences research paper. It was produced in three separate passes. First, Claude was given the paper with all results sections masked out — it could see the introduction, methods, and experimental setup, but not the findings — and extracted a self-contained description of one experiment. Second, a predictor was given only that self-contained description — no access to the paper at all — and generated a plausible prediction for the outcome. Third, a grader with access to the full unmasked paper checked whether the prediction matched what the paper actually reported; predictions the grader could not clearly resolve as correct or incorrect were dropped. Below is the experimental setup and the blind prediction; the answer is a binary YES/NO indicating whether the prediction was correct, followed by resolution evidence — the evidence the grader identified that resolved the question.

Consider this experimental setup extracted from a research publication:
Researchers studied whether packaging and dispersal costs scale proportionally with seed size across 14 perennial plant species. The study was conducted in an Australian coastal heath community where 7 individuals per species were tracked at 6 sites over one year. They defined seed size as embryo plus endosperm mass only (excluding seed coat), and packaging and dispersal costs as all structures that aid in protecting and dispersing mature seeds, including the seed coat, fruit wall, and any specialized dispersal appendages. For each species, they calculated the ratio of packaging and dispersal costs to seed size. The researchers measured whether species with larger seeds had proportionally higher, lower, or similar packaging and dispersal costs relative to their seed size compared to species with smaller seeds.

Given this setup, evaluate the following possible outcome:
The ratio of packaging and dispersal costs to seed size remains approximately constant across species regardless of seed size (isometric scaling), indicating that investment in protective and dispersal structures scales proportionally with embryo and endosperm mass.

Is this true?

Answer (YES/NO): NO